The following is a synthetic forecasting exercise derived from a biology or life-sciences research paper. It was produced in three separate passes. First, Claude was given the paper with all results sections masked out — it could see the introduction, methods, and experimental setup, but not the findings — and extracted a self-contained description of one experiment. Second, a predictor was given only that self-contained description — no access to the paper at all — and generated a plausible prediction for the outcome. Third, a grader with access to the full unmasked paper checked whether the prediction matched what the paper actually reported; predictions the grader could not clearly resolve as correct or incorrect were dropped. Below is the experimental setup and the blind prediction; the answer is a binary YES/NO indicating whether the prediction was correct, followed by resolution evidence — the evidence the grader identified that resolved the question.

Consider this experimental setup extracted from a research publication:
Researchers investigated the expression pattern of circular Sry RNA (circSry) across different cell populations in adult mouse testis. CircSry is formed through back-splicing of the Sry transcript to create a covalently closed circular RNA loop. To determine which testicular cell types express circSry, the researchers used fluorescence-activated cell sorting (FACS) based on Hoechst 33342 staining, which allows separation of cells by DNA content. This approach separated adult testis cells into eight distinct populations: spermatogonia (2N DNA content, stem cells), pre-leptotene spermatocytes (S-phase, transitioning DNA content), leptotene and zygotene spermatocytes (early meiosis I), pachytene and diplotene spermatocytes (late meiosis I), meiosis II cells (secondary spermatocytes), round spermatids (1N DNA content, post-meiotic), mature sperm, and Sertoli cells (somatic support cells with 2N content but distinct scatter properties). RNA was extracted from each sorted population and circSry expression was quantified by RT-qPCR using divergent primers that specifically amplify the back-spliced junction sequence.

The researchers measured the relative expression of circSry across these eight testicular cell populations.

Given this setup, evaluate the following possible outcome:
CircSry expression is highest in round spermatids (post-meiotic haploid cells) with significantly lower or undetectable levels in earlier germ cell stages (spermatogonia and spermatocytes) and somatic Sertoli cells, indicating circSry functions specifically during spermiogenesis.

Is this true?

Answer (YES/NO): YES